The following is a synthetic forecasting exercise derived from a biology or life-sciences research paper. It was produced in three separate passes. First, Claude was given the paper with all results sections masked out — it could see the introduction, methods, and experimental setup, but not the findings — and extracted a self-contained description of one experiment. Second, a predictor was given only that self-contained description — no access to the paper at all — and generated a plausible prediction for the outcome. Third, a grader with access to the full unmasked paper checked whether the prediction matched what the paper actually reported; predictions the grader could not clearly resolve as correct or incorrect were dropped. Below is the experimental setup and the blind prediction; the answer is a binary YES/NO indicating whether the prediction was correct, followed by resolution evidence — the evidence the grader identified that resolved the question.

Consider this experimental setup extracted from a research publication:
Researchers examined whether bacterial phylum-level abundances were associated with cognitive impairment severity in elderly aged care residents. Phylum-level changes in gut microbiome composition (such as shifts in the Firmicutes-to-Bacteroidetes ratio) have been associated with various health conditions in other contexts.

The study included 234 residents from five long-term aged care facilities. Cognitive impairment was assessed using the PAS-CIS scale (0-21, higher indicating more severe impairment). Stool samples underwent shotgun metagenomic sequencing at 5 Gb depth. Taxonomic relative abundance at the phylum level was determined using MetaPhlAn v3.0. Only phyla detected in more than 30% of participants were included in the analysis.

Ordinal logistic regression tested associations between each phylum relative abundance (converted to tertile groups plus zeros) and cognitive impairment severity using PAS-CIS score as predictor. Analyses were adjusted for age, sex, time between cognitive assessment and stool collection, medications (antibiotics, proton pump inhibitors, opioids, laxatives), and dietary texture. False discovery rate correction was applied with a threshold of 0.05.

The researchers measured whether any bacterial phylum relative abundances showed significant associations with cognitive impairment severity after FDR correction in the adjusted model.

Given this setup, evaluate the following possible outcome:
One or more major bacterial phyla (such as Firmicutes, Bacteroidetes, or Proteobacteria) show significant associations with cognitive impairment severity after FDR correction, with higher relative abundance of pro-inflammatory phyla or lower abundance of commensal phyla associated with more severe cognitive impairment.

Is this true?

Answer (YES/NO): YES